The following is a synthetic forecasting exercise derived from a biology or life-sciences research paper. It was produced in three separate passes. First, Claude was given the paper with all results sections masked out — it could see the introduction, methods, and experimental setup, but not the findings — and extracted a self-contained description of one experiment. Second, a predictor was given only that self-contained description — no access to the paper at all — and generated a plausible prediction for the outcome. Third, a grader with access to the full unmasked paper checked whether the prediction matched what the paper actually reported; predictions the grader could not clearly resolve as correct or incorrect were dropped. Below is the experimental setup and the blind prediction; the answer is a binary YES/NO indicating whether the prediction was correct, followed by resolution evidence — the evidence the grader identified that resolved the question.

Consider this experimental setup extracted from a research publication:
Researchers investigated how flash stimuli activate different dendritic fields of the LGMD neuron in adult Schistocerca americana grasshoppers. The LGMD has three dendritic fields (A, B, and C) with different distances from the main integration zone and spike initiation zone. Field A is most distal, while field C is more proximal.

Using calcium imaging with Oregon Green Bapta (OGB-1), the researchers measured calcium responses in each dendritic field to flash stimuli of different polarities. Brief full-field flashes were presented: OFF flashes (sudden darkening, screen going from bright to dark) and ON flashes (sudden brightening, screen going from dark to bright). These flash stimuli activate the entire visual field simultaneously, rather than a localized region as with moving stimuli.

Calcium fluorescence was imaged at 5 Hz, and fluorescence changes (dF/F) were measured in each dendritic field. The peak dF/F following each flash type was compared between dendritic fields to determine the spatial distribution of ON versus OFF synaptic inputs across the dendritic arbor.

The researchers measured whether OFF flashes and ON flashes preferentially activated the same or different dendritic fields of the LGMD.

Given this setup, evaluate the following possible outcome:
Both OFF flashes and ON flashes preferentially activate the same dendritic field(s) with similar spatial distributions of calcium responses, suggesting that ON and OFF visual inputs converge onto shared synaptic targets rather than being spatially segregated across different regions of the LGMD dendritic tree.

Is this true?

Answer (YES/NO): NO